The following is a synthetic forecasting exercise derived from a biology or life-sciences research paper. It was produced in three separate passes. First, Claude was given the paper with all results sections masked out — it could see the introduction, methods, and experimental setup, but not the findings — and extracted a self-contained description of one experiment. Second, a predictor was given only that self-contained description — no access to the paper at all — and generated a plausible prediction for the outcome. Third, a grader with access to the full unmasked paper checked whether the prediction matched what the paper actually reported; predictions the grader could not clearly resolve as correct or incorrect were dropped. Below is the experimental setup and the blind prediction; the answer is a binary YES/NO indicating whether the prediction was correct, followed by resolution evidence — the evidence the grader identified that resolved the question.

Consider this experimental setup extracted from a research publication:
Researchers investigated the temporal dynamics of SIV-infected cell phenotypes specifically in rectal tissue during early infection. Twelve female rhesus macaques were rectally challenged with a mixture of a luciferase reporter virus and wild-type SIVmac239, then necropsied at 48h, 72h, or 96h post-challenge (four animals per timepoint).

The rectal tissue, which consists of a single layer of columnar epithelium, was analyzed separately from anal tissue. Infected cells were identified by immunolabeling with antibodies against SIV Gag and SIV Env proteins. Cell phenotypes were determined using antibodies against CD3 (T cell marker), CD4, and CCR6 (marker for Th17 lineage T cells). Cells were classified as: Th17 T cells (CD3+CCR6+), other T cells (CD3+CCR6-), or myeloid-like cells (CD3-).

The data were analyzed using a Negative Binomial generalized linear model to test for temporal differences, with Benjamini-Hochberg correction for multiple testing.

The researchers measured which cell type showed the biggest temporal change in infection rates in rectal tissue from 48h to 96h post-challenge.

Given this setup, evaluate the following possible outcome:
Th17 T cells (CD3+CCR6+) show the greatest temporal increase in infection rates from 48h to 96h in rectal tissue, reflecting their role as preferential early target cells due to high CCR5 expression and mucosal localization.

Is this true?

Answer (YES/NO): NO